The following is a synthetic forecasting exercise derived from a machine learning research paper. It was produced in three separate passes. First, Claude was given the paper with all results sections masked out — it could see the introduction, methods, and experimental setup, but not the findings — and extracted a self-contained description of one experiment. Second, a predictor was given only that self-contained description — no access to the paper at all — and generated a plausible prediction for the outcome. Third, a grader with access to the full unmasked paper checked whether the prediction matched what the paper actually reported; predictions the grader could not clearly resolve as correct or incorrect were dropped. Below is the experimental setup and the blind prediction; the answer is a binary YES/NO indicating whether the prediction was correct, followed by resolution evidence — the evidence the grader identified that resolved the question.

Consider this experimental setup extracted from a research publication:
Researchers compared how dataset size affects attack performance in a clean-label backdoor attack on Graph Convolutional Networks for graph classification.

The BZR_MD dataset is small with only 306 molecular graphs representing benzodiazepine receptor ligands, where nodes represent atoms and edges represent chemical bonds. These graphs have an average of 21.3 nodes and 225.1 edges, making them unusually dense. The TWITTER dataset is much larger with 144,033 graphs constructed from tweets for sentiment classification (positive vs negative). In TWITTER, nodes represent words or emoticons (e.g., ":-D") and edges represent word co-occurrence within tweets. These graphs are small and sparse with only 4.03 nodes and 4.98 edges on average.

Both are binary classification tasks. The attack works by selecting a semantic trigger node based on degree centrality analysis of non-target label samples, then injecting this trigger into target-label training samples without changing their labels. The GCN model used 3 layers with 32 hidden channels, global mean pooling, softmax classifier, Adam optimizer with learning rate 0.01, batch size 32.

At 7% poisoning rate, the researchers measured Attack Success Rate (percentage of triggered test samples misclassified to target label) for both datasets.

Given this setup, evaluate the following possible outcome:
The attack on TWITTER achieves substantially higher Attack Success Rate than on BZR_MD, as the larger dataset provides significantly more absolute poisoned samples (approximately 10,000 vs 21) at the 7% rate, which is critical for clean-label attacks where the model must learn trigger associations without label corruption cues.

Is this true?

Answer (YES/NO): YES